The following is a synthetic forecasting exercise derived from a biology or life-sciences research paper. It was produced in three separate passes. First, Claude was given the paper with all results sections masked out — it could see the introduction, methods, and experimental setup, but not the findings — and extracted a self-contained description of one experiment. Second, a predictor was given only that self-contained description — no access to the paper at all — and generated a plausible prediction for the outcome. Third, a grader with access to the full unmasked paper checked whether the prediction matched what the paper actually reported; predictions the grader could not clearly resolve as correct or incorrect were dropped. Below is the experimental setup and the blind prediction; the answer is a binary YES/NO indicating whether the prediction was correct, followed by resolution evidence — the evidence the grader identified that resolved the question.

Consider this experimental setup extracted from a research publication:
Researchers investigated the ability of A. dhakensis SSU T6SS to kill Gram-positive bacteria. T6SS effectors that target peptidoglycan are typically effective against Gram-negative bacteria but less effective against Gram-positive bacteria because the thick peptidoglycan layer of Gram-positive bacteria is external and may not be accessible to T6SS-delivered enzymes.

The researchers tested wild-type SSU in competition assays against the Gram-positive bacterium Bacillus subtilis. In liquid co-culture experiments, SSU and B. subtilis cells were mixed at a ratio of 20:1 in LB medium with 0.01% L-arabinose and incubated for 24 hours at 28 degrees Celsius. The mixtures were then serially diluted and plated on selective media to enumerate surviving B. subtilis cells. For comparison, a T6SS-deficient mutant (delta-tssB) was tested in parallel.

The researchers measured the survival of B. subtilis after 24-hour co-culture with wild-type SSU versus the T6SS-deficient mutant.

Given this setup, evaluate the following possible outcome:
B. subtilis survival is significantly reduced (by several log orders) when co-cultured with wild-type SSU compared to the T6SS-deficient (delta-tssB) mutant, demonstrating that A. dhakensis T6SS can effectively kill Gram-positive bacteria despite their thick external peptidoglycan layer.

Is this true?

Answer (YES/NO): NO